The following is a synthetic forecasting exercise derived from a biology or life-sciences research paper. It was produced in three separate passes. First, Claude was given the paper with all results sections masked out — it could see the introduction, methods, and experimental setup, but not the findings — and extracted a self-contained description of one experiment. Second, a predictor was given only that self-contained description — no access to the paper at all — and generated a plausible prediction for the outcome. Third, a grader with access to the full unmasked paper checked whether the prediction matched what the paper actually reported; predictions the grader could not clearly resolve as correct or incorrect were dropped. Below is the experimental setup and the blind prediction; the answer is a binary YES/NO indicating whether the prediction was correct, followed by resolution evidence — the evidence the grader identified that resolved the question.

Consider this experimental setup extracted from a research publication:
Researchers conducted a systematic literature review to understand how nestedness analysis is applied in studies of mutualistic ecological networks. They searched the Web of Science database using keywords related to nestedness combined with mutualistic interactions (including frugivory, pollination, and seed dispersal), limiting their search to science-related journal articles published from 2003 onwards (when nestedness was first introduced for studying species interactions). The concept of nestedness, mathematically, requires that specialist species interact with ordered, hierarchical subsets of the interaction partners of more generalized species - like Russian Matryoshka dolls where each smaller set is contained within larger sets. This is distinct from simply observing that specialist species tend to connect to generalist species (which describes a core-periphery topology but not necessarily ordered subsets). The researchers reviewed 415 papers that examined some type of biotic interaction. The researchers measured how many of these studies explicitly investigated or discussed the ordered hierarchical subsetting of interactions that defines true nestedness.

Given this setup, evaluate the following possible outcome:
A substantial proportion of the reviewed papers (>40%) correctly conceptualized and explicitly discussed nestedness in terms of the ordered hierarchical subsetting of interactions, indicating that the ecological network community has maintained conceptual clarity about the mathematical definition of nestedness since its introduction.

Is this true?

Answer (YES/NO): NO